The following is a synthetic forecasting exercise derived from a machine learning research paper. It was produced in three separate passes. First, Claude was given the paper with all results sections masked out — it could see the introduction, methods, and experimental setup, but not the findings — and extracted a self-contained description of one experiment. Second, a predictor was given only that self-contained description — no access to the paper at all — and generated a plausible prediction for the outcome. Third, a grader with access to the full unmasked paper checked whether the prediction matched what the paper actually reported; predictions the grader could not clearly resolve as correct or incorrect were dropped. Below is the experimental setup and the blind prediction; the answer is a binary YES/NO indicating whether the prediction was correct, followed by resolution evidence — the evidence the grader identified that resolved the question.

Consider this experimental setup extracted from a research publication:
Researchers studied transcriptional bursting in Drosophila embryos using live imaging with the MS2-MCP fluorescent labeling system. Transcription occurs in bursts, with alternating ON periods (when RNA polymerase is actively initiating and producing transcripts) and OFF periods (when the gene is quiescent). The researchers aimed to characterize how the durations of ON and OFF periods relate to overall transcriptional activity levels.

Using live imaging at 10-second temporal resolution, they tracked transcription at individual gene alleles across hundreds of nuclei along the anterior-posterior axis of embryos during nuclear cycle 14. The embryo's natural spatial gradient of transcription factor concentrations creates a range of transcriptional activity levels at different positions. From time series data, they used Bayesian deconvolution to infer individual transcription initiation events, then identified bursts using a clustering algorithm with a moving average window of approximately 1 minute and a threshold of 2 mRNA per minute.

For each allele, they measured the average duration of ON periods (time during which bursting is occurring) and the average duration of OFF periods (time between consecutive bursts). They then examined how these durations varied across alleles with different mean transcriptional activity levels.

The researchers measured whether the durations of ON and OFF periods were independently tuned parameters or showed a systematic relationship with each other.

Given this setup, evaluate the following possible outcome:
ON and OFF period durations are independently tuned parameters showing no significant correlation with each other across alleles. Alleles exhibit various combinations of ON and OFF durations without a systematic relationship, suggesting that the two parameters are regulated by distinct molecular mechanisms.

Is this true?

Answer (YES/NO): NO